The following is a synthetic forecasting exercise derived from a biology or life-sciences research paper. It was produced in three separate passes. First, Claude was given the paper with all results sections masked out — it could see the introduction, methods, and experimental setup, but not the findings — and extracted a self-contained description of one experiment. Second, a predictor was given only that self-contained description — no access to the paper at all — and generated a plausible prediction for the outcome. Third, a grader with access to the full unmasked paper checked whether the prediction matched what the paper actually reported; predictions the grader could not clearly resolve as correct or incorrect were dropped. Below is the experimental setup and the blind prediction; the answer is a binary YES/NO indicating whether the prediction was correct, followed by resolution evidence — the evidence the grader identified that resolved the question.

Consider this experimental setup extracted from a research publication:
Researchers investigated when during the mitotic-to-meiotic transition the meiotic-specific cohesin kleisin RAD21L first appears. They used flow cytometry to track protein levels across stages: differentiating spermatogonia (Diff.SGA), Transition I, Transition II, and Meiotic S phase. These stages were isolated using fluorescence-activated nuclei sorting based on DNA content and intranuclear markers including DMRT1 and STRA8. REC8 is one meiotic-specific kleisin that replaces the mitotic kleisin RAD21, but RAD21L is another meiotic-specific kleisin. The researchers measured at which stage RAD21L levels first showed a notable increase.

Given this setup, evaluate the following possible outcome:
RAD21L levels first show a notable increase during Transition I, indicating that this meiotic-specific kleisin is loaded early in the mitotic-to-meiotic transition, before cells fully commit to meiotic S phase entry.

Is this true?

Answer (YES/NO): NO